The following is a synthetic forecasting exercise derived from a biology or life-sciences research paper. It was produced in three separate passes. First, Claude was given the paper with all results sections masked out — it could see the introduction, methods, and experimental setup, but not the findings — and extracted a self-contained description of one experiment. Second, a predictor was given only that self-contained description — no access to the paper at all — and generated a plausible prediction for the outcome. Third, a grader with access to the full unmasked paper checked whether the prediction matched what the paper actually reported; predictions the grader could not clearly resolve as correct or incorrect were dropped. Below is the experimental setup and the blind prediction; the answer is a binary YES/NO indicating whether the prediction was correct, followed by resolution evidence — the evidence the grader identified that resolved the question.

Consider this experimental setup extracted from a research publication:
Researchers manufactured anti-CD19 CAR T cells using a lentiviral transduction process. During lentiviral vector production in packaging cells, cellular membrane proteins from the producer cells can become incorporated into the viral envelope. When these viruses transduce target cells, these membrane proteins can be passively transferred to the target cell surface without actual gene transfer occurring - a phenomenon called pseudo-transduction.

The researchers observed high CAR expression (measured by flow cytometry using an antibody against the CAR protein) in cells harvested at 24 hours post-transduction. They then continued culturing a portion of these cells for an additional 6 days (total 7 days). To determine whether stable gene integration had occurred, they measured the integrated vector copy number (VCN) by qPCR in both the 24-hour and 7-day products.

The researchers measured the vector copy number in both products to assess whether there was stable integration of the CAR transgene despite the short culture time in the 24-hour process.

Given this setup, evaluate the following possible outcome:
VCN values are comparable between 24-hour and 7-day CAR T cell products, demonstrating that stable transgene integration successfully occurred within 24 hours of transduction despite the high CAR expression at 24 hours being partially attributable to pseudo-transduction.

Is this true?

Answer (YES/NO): YES